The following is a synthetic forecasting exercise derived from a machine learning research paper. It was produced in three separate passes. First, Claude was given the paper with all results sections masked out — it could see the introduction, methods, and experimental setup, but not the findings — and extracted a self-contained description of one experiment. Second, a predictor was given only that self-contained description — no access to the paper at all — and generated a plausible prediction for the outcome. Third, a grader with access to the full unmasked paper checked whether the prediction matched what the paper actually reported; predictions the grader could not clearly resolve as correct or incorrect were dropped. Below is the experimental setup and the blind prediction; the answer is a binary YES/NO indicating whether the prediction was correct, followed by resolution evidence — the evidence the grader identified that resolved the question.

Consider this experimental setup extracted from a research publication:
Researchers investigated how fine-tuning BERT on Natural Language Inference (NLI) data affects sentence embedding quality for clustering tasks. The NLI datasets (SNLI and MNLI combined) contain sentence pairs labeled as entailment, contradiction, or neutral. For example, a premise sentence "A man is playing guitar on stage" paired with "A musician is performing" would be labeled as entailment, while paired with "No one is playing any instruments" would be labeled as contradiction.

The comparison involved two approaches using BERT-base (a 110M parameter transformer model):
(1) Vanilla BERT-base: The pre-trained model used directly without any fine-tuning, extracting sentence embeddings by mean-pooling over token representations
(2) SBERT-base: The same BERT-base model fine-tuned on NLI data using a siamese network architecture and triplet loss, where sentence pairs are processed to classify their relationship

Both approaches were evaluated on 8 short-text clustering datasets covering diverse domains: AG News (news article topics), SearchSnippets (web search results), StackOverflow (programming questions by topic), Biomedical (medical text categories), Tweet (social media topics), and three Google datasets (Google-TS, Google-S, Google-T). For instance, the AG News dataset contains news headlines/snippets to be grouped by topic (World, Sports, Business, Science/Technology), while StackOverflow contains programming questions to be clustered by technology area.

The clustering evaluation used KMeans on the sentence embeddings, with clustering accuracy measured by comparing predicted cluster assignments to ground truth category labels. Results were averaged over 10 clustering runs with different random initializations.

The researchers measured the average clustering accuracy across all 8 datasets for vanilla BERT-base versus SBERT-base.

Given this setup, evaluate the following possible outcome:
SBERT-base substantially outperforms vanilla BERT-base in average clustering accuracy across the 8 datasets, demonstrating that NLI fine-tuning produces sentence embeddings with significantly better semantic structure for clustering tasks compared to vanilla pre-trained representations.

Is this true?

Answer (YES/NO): NO